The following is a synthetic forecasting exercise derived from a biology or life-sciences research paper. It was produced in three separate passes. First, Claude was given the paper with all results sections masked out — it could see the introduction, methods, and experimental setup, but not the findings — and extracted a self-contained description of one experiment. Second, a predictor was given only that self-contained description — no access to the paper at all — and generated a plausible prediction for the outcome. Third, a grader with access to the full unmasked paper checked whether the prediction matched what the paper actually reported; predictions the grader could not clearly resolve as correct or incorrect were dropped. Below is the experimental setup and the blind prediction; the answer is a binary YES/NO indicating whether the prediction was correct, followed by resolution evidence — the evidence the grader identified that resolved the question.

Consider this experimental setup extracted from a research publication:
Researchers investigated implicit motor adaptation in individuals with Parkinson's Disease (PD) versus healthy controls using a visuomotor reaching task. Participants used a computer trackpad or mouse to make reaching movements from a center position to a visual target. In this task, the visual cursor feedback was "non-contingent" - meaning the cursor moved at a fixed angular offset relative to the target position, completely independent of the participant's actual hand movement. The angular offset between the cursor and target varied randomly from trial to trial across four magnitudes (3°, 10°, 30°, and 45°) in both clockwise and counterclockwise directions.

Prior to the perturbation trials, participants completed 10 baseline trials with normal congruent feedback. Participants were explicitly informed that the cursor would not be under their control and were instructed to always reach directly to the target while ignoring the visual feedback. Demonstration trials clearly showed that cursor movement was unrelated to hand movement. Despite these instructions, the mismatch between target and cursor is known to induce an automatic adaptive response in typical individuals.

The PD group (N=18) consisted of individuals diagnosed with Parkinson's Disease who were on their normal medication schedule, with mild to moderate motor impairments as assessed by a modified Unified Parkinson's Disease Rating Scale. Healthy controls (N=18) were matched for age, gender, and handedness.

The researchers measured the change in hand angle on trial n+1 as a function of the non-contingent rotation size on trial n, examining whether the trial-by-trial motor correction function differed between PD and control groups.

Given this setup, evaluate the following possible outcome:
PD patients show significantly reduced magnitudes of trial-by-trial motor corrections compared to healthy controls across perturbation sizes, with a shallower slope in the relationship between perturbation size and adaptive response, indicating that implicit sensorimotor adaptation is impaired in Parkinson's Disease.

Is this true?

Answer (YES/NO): NO